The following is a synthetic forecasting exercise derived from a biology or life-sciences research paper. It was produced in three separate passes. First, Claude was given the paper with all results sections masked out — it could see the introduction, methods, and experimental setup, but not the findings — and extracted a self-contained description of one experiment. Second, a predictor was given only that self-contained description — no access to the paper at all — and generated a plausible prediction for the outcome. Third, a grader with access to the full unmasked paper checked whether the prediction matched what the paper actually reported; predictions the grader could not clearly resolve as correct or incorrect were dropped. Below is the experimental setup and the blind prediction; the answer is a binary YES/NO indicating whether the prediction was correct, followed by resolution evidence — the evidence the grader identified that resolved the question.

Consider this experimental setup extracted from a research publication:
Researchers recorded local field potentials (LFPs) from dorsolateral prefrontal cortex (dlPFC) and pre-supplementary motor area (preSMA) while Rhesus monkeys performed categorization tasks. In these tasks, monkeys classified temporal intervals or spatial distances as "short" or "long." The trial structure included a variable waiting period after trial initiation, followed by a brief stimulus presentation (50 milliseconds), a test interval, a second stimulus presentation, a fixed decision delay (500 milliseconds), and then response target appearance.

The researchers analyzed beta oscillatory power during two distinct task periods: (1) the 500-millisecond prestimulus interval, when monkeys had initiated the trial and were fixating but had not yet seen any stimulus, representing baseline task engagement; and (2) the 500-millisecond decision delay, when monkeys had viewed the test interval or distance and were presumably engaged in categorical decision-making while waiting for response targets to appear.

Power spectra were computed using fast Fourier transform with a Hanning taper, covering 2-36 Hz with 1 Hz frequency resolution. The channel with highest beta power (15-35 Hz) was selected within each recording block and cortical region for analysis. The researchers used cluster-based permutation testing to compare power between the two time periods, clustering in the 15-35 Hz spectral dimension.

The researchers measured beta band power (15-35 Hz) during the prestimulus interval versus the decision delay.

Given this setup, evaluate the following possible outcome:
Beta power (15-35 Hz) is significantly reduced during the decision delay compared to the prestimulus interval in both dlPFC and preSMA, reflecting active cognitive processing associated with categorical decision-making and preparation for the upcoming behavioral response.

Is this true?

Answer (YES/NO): NO